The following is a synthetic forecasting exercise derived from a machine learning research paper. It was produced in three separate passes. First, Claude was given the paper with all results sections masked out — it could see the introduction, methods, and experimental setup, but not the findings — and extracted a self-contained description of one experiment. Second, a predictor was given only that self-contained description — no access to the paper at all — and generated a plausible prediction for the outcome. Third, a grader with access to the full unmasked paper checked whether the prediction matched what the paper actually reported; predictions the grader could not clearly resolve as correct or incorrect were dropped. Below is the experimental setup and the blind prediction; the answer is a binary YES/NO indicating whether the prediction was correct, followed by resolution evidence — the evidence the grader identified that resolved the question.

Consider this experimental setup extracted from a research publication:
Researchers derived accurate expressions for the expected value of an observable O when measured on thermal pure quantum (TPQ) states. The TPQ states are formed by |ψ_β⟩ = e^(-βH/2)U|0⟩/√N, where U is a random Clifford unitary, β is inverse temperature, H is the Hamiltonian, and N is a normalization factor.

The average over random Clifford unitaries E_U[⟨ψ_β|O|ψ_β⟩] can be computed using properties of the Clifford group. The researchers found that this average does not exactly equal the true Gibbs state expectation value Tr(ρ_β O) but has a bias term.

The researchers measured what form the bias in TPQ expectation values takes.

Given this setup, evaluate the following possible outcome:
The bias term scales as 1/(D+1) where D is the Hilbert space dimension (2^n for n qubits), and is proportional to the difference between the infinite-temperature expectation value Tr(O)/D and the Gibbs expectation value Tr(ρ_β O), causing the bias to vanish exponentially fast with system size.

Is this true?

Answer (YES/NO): NO